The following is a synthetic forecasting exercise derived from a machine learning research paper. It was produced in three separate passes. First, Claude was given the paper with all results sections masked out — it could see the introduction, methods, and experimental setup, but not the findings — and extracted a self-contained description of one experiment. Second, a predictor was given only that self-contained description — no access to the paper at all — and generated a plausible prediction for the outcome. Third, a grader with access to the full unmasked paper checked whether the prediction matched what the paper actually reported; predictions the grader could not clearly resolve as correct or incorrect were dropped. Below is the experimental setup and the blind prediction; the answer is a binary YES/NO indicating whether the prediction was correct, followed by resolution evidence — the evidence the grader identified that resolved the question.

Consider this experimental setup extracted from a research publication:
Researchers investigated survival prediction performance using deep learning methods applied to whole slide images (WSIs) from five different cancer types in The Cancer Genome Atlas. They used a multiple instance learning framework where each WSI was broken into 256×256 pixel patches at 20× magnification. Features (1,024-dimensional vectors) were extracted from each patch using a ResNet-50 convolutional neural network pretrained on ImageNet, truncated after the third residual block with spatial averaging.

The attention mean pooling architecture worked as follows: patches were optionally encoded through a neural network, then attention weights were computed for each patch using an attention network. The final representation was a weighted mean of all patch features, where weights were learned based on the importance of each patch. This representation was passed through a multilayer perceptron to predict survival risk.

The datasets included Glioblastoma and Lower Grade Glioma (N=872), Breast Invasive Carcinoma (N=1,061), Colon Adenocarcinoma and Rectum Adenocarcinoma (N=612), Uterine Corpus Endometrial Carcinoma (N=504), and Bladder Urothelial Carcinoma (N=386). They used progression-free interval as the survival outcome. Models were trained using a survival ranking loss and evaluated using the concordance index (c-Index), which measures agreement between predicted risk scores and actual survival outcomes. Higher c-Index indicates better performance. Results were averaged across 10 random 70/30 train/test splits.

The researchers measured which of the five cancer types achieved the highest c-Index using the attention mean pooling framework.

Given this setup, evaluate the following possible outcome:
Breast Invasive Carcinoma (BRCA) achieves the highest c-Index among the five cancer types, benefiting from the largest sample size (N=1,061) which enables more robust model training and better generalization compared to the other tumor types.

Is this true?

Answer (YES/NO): NO